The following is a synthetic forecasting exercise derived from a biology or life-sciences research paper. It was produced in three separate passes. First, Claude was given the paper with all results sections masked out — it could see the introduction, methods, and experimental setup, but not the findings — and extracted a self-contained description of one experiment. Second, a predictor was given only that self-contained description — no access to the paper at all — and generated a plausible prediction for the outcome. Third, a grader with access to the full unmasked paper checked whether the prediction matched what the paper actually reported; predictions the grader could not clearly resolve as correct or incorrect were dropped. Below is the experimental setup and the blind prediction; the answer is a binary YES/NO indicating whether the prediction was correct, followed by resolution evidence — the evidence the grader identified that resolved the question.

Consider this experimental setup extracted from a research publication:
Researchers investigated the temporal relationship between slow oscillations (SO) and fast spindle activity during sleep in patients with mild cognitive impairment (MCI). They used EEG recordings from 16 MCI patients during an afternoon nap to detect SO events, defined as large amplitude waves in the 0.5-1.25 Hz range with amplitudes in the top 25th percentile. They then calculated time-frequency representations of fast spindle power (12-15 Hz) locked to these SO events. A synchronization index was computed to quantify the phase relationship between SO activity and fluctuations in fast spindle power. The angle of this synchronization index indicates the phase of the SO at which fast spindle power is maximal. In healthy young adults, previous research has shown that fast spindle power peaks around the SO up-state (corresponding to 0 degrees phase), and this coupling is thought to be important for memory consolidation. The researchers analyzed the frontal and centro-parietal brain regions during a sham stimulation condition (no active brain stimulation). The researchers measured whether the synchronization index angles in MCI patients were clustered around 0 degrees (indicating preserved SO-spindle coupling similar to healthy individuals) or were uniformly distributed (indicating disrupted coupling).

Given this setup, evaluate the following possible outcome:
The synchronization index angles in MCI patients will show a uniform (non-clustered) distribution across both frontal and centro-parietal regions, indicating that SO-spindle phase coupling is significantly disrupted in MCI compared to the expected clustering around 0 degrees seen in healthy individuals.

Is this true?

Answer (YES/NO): NO